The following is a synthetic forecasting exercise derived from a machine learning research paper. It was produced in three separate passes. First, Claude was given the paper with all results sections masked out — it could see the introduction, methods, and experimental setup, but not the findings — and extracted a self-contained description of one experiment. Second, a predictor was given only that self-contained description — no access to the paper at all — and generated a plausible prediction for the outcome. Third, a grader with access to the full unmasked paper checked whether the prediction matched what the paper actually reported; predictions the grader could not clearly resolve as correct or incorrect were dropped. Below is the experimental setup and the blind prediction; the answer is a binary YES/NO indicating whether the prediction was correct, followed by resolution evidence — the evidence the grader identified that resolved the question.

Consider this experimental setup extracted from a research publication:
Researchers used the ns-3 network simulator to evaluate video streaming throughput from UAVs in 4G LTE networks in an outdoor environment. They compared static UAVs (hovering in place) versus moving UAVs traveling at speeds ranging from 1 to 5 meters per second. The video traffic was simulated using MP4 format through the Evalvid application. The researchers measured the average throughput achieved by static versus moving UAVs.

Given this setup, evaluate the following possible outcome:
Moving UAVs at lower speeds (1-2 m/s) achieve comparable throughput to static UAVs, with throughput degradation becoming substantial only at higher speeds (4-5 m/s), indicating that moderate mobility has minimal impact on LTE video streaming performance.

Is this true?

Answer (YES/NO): NO